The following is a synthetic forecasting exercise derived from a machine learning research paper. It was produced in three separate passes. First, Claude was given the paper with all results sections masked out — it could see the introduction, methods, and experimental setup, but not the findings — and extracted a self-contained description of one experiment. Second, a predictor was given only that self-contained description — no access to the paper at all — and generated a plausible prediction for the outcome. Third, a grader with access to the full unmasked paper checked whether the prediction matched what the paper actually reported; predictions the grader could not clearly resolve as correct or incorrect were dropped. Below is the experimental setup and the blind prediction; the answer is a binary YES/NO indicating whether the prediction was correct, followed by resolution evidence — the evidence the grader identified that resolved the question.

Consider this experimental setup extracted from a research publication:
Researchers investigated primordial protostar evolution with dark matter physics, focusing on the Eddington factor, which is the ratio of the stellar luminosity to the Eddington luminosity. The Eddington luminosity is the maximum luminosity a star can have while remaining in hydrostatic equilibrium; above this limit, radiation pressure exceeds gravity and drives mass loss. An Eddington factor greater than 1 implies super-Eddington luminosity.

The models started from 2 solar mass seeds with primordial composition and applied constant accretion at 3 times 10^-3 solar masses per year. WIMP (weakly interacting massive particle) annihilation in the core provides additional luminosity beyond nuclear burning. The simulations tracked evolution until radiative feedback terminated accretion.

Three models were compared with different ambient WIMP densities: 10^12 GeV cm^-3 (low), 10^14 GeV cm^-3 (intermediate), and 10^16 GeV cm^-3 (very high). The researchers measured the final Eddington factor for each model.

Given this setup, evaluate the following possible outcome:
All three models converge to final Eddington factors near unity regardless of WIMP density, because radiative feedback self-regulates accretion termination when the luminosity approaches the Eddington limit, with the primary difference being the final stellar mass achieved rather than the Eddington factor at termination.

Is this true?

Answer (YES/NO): NO